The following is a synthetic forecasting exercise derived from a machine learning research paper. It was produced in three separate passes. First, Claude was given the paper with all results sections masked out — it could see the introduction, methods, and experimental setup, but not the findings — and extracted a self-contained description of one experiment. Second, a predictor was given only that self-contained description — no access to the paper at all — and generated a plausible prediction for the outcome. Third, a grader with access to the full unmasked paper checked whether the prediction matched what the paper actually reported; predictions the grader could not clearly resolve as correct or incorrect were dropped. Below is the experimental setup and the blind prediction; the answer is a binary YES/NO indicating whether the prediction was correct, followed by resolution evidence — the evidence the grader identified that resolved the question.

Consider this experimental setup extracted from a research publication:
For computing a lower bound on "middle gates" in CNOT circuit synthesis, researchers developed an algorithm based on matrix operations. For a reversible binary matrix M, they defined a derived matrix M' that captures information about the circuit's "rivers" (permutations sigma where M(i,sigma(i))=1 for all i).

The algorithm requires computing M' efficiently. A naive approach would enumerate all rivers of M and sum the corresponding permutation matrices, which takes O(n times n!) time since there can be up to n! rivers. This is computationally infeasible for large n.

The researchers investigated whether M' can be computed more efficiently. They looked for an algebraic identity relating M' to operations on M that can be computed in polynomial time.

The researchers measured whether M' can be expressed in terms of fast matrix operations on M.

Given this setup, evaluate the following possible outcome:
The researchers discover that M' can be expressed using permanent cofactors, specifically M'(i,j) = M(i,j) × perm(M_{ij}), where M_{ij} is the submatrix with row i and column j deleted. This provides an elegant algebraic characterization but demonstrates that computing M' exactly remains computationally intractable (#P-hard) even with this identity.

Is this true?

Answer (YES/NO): NO